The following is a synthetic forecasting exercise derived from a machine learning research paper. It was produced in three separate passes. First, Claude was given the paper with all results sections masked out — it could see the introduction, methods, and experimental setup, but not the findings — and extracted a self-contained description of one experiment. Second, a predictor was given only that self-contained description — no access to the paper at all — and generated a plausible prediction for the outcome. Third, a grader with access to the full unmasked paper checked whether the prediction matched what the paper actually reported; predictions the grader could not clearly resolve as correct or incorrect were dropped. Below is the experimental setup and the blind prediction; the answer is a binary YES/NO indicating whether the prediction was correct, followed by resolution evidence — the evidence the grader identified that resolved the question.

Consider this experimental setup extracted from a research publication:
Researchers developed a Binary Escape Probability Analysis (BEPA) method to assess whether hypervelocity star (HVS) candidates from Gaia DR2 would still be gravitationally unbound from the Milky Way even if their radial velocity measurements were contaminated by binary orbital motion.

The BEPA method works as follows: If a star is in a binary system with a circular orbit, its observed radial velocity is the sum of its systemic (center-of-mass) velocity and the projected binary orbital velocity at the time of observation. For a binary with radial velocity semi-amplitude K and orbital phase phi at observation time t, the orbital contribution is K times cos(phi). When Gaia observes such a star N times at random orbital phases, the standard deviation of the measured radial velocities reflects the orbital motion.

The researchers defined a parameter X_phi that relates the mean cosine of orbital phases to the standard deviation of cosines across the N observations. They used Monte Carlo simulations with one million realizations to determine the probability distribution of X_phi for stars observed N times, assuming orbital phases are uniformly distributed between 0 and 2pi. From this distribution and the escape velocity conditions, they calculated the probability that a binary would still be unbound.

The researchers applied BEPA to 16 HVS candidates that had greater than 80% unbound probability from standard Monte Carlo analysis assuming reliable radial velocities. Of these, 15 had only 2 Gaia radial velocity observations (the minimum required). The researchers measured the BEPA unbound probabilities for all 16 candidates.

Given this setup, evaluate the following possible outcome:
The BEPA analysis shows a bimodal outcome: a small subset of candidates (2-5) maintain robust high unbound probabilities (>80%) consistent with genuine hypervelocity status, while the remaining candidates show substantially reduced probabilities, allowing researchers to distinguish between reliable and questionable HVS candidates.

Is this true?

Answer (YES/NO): NO